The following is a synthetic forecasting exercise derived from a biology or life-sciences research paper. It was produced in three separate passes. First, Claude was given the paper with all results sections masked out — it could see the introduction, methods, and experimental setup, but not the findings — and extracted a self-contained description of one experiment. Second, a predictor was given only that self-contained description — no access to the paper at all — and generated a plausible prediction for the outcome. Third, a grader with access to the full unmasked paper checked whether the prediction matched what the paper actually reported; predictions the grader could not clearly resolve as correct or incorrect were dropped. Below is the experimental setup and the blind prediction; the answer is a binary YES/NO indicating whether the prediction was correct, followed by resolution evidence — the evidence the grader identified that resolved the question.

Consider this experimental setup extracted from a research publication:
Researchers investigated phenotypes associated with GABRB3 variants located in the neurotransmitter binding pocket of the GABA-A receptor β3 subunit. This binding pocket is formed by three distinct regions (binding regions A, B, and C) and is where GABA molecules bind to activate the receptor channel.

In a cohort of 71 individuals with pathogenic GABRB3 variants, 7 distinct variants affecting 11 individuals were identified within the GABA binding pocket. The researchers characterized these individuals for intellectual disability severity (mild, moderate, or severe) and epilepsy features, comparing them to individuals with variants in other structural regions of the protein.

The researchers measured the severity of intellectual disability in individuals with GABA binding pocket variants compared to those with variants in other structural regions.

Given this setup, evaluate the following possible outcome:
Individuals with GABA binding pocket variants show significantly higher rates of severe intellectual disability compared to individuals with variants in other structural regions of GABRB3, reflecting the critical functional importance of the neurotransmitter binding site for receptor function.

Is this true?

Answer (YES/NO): NO